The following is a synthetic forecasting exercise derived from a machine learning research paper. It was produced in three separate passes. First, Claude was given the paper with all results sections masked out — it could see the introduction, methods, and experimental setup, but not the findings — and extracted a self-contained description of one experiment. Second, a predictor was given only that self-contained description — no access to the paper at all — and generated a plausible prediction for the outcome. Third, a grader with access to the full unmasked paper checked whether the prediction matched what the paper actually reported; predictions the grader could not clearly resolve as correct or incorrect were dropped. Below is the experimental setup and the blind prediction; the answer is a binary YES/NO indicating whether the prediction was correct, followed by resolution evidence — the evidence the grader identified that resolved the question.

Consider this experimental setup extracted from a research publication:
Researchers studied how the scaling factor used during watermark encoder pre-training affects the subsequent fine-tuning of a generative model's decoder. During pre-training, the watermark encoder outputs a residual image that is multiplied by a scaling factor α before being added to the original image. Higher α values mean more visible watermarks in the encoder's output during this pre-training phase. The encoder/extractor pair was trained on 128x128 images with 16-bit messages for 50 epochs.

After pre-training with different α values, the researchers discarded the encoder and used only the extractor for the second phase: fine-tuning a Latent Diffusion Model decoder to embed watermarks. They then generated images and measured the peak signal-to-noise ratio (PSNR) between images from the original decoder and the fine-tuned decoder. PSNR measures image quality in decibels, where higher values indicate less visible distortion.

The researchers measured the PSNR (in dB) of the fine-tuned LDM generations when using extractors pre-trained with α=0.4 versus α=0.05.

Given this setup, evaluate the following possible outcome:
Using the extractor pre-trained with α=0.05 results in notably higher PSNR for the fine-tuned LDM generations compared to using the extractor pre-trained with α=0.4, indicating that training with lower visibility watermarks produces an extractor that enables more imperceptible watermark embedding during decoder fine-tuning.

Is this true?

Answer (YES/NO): NO